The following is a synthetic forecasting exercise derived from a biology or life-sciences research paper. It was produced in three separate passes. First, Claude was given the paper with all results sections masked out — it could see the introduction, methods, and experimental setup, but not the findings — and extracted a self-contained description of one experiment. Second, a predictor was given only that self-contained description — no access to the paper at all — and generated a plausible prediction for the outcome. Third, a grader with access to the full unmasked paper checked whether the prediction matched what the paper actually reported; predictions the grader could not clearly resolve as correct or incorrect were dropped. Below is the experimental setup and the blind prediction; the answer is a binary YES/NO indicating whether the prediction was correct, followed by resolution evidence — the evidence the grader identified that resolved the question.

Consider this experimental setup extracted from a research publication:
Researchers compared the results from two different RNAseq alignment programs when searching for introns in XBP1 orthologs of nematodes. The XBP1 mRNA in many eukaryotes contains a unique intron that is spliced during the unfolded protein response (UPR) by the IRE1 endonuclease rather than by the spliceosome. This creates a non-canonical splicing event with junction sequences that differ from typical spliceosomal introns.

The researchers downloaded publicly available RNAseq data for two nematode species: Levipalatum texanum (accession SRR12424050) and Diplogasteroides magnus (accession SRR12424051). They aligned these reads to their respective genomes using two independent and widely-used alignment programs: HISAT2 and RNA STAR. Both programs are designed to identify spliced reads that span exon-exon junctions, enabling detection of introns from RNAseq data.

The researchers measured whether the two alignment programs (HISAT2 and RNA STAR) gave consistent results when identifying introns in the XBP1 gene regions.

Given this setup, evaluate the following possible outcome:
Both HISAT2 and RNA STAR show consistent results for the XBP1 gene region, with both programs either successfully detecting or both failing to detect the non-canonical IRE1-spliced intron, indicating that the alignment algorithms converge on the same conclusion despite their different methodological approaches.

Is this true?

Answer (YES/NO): YES